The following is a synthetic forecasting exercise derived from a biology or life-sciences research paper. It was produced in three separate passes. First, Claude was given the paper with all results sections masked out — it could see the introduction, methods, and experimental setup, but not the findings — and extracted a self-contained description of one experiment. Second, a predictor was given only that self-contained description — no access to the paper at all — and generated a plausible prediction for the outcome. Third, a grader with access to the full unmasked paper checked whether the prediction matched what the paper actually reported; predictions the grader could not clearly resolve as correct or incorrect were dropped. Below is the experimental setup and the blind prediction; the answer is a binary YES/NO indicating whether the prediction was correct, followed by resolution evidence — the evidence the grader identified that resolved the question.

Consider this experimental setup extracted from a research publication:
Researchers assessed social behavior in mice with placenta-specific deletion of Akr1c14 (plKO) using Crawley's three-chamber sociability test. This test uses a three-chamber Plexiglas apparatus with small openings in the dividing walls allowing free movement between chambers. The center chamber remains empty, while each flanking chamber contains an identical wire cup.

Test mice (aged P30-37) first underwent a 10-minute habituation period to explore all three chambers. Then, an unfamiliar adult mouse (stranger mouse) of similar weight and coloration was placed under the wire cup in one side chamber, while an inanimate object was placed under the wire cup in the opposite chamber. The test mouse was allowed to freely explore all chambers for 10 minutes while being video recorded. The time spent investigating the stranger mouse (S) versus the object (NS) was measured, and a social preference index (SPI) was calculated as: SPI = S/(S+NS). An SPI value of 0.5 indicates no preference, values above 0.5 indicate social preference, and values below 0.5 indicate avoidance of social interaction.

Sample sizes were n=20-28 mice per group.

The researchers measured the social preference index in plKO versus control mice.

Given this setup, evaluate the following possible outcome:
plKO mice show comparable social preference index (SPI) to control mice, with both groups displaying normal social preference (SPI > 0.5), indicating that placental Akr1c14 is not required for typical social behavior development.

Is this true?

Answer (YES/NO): NO